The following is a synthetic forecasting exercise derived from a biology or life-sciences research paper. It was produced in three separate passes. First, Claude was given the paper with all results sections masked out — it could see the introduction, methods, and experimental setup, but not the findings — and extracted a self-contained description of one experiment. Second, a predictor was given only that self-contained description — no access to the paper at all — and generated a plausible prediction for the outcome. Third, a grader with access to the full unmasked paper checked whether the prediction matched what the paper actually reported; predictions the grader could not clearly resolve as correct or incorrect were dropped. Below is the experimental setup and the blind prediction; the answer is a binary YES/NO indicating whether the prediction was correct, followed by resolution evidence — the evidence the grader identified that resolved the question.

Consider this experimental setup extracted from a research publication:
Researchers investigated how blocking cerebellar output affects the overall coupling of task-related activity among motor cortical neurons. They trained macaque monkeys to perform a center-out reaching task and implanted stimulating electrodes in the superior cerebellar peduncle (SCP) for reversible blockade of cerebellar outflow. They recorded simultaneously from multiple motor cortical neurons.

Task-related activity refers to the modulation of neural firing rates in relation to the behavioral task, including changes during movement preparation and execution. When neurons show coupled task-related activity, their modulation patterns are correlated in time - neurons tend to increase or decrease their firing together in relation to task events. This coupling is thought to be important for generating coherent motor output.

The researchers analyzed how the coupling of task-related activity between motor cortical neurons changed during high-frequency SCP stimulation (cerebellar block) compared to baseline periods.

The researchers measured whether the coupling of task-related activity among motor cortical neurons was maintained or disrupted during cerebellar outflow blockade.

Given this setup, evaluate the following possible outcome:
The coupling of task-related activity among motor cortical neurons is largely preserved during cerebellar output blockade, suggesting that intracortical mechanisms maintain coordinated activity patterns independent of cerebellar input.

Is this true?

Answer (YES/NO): NO